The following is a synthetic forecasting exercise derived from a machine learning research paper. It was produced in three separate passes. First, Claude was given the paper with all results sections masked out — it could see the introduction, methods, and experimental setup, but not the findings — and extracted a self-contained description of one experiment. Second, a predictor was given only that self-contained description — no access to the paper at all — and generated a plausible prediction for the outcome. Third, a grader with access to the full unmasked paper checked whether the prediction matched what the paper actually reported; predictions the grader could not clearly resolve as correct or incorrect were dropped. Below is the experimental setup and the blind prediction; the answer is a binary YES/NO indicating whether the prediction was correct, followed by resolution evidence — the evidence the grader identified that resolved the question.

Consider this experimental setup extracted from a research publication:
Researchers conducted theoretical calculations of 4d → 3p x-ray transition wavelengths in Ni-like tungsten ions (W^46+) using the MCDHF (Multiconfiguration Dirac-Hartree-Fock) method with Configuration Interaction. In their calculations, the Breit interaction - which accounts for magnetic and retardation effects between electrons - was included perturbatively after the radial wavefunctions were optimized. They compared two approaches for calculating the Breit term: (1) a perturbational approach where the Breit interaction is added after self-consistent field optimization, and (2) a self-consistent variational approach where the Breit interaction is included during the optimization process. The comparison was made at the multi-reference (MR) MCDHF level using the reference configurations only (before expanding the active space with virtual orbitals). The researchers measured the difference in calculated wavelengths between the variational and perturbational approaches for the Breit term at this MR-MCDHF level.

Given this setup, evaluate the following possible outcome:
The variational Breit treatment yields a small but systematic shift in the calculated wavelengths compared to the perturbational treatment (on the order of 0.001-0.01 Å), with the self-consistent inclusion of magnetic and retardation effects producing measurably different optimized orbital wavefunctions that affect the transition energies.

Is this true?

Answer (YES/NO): NO